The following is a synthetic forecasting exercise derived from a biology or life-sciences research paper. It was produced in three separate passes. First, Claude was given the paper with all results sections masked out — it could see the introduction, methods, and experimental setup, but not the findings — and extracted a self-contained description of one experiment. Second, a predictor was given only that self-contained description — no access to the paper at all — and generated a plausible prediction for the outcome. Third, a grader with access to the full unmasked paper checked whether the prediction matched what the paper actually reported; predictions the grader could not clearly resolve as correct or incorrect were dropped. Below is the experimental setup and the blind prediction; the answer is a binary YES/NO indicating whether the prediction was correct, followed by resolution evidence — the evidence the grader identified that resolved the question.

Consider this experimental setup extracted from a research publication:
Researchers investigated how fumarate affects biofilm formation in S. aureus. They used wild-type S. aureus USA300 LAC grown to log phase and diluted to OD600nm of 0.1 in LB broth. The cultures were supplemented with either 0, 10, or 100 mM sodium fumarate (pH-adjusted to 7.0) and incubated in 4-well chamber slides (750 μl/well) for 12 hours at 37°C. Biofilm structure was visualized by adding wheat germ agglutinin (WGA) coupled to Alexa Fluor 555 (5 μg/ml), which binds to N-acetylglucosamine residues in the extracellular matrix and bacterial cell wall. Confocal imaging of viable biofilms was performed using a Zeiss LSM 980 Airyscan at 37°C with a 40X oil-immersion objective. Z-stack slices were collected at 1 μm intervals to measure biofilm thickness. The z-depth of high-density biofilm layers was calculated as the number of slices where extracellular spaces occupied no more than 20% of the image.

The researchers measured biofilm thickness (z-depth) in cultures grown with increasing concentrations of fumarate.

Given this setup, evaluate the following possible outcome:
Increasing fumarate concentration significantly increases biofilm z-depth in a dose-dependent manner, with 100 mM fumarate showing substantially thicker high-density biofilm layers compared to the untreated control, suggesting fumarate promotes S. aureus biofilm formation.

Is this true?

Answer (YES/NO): YES